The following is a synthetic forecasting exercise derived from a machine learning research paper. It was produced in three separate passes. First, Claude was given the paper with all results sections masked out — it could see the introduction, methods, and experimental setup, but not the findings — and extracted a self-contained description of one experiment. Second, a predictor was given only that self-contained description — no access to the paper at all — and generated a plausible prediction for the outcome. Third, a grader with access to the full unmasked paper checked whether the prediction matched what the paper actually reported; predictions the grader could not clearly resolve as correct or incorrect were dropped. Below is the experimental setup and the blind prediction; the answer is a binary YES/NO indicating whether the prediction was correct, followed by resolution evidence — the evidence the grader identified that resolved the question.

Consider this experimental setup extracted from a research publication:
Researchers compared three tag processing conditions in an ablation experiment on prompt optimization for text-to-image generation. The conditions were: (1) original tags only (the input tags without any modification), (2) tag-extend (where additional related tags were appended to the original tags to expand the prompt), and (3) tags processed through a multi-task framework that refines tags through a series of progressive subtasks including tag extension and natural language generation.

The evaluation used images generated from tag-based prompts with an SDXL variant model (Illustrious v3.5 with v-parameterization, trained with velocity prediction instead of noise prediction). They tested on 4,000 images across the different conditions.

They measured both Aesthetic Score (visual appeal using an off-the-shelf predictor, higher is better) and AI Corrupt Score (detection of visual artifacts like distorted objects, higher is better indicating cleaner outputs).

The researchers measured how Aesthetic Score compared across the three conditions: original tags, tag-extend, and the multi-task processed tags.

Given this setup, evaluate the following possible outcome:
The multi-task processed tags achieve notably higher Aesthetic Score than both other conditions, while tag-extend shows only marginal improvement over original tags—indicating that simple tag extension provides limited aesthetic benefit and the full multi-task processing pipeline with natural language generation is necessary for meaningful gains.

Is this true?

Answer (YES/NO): NO